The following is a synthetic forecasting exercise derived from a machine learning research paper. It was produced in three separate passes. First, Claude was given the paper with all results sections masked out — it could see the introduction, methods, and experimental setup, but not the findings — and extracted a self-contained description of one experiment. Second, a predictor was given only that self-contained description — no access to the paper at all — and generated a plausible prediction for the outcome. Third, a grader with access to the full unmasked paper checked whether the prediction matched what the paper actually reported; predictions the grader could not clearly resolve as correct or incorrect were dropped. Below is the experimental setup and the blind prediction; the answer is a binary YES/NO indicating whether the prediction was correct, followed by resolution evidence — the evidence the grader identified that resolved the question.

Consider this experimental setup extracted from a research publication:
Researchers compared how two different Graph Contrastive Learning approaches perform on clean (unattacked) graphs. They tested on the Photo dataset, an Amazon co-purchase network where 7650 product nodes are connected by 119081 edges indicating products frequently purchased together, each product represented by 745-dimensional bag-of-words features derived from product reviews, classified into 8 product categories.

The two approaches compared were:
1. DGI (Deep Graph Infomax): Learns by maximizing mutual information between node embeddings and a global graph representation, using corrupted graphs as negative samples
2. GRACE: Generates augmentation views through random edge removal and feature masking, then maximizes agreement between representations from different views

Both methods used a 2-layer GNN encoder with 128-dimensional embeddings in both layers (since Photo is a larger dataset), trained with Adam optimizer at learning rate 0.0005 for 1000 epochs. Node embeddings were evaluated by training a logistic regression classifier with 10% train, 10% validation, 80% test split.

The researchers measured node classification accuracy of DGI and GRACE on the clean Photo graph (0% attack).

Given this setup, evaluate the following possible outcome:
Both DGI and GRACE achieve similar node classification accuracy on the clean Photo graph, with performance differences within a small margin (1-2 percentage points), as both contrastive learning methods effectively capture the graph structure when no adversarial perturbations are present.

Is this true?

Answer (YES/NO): NO